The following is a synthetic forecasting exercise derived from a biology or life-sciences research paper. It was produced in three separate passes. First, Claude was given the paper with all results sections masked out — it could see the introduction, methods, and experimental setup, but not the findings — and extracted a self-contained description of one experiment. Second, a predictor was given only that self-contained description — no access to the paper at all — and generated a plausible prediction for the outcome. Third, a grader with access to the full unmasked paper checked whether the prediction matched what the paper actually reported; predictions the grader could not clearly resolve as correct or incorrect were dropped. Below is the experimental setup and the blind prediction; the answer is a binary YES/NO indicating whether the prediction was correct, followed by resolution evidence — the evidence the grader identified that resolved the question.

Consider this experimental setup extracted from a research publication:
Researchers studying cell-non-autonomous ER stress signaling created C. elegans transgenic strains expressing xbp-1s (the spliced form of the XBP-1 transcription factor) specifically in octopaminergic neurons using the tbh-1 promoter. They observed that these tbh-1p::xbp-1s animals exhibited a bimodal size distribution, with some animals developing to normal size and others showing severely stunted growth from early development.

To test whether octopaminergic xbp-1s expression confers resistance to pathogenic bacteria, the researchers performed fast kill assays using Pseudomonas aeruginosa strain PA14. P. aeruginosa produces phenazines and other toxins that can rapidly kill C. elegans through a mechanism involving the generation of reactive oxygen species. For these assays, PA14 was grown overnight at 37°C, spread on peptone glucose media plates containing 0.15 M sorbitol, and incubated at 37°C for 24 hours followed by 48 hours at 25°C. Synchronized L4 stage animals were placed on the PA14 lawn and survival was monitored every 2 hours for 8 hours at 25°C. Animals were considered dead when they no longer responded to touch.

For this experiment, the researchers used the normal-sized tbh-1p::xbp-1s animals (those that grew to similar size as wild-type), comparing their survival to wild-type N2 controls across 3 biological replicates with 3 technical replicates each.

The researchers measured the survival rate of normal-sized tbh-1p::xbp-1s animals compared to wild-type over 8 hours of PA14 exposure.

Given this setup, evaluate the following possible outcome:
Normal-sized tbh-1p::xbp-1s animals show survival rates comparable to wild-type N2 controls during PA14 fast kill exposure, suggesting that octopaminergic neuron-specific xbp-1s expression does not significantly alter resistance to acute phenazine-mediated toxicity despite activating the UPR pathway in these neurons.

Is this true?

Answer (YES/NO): NO